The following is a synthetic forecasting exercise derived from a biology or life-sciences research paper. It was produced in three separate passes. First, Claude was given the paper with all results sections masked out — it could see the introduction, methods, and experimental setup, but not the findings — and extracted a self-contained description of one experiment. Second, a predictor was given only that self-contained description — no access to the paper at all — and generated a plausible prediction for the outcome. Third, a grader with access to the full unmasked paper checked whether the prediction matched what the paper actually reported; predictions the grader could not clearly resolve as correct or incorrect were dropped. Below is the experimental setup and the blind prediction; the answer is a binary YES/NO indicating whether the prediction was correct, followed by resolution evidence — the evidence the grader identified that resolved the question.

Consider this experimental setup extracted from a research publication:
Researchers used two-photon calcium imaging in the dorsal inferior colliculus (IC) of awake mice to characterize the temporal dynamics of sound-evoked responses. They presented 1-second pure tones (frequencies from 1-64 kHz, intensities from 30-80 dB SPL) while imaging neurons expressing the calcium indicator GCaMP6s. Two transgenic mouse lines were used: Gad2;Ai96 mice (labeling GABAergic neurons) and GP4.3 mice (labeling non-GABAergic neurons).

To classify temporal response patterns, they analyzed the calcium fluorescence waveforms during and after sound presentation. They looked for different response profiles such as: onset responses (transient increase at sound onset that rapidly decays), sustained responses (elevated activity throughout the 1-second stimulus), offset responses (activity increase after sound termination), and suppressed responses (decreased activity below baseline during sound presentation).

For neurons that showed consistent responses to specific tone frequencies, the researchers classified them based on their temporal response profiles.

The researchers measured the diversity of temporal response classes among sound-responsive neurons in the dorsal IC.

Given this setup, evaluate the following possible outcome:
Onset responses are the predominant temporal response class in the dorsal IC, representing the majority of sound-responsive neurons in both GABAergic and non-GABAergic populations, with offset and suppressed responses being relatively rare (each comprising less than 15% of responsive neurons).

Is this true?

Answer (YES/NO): NO